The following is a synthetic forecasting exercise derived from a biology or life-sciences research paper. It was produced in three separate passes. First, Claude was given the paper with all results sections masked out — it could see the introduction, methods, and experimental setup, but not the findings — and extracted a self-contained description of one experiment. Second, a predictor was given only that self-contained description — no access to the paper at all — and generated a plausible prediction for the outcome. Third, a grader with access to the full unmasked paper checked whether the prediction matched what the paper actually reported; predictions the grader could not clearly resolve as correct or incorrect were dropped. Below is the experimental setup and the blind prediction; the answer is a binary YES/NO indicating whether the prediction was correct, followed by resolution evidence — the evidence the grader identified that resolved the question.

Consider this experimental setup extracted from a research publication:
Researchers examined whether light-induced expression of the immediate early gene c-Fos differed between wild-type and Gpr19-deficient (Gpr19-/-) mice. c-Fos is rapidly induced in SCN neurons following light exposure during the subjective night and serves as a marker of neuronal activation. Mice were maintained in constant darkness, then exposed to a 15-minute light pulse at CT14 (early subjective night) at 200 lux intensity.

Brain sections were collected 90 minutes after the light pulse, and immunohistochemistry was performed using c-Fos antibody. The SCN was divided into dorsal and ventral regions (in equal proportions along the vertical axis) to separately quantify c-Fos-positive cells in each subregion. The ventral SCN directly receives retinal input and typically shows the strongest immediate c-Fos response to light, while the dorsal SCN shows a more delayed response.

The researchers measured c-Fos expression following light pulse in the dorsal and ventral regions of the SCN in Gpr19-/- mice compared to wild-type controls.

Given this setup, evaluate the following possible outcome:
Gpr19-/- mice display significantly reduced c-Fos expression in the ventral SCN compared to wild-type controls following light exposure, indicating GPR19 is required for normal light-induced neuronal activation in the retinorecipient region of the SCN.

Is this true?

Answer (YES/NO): NO